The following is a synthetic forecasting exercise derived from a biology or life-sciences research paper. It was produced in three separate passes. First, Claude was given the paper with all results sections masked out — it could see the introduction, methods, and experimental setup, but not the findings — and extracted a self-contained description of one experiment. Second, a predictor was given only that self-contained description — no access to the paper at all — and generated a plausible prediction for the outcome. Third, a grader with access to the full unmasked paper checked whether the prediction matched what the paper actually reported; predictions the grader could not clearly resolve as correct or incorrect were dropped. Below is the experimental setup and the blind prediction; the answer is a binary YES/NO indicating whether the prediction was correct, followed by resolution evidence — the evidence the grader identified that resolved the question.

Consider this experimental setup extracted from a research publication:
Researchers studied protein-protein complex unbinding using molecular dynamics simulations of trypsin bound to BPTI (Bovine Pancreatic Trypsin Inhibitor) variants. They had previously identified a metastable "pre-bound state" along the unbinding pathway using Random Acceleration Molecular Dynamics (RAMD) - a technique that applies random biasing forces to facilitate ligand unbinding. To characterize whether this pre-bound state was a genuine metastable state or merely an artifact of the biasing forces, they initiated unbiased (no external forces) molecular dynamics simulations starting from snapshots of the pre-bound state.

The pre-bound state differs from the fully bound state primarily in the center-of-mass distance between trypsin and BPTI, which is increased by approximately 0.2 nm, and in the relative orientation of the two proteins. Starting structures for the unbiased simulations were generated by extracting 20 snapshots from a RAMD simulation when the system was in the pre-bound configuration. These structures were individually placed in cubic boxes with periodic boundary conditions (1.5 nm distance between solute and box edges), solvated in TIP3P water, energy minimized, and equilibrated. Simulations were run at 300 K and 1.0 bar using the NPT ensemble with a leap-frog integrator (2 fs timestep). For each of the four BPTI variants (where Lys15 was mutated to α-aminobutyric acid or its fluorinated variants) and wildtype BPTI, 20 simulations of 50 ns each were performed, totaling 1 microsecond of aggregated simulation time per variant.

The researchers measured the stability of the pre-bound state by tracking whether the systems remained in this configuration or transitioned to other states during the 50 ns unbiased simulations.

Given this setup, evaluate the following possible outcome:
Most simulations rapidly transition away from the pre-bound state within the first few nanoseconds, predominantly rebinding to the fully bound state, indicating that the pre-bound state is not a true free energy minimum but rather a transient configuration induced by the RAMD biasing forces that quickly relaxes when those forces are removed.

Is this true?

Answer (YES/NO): NO